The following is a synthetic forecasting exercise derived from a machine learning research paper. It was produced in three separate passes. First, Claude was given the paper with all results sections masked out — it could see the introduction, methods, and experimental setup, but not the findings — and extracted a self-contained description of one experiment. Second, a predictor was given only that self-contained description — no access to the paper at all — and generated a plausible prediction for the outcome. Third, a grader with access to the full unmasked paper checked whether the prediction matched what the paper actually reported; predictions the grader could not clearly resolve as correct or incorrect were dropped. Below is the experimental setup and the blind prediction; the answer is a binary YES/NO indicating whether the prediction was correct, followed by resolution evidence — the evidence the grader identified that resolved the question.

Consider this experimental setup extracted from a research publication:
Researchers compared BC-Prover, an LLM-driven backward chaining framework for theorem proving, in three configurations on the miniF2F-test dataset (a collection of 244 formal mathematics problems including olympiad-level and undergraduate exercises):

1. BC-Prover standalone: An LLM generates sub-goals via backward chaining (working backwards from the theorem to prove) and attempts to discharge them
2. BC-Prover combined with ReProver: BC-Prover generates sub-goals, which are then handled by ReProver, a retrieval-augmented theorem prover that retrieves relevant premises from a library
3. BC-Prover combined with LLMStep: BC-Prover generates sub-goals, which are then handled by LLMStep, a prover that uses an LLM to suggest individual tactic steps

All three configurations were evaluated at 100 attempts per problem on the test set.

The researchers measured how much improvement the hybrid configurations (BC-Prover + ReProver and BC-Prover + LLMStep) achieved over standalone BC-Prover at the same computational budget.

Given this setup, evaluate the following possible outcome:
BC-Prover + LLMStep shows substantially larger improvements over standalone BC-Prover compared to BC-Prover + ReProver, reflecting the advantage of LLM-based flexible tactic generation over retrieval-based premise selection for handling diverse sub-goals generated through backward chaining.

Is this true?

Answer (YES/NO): NO